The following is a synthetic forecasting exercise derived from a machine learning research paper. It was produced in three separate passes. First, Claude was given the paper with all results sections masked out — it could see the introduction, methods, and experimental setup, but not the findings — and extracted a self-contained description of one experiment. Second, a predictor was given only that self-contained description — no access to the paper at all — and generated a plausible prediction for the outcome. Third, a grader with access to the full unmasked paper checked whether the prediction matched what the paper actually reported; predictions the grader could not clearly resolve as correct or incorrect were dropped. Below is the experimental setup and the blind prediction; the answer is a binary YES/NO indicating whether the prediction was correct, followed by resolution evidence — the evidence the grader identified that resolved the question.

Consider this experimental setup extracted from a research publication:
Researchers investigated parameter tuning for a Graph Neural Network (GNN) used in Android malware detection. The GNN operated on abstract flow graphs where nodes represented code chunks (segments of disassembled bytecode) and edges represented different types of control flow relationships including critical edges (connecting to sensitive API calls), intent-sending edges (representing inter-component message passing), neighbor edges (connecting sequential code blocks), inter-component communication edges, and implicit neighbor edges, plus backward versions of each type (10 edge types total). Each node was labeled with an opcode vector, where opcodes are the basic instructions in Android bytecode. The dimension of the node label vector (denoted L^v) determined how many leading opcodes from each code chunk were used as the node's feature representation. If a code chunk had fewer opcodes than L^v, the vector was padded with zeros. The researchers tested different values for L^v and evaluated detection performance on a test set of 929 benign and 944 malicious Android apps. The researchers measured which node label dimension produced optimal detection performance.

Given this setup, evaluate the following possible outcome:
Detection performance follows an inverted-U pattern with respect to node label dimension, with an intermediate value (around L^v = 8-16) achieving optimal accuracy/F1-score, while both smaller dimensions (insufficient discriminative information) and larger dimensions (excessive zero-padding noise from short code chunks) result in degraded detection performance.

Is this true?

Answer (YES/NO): YES